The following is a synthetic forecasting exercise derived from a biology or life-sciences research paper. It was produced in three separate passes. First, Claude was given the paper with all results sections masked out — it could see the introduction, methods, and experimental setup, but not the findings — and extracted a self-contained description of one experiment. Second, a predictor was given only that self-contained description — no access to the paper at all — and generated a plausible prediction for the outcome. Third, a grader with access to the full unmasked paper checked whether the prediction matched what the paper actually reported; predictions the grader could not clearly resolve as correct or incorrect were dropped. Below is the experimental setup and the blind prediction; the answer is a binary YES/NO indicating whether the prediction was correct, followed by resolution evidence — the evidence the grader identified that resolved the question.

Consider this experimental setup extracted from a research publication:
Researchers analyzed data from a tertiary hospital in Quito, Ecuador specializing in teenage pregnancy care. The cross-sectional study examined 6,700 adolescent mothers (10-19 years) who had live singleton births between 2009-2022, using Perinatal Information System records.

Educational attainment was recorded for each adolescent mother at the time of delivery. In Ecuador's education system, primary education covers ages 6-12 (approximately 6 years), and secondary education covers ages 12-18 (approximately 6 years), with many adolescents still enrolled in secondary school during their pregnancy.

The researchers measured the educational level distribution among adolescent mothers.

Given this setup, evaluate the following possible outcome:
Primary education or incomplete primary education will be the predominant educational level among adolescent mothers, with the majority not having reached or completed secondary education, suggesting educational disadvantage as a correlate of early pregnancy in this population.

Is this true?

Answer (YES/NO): NO